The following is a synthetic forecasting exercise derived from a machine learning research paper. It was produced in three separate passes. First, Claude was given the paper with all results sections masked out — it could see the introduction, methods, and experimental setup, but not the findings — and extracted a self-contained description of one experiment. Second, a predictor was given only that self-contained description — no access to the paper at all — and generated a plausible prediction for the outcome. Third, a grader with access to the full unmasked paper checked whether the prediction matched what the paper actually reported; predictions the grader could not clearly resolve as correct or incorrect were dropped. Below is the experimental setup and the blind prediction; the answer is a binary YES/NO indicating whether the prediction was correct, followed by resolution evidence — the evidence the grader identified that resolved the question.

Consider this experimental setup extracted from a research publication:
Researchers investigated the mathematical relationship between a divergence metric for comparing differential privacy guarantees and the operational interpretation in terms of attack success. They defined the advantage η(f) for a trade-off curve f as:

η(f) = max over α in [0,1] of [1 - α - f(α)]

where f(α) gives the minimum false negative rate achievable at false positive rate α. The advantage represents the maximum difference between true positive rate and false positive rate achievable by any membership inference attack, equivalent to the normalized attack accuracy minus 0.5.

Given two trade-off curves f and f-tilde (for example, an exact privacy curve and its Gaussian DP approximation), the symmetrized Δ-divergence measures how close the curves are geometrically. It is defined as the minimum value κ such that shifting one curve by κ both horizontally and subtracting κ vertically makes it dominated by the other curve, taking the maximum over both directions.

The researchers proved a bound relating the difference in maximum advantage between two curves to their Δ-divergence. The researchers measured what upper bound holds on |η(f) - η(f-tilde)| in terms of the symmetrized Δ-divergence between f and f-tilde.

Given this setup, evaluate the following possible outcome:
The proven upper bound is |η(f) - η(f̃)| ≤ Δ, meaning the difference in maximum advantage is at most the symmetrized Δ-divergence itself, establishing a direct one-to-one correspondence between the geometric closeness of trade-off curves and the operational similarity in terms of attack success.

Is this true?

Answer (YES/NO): NO